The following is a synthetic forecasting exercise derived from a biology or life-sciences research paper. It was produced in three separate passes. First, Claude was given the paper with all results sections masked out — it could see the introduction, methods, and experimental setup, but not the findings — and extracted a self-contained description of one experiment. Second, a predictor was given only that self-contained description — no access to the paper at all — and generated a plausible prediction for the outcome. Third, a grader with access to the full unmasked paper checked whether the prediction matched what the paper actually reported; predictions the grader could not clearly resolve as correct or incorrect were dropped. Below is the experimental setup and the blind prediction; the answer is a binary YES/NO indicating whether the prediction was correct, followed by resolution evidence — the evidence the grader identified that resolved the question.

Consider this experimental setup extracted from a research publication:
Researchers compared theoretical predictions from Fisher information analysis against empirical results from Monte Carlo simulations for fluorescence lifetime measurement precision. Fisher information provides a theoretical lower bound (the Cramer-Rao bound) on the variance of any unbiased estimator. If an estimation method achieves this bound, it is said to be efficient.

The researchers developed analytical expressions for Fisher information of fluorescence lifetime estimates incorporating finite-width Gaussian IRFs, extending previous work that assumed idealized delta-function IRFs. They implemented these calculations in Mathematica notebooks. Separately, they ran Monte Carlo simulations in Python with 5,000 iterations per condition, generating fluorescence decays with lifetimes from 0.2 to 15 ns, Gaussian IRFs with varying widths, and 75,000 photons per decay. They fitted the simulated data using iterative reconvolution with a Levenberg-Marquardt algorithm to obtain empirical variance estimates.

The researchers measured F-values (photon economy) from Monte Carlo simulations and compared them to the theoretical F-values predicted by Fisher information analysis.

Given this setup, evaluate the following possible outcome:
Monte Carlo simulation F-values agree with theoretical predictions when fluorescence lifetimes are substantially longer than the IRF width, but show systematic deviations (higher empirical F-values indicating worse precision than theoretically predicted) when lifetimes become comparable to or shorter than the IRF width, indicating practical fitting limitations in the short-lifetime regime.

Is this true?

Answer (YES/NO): NO